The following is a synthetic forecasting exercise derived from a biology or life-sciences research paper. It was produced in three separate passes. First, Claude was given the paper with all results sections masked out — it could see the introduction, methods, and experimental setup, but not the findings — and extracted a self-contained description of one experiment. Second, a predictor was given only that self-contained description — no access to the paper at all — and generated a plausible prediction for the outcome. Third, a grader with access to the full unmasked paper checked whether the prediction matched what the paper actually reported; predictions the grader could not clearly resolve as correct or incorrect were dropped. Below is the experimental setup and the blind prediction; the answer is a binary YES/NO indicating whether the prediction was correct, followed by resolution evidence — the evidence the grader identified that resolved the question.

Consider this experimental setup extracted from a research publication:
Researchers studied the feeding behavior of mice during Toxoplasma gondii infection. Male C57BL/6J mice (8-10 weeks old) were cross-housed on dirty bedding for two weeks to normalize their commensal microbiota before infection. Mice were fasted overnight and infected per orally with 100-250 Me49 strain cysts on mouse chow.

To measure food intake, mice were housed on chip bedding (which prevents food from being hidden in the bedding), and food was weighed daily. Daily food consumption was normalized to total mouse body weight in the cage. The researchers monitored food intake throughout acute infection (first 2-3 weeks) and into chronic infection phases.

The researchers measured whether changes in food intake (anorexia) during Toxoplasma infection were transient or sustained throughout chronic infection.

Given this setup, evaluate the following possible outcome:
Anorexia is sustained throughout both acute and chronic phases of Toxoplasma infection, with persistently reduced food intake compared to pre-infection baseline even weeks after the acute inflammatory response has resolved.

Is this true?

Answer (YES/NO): NO